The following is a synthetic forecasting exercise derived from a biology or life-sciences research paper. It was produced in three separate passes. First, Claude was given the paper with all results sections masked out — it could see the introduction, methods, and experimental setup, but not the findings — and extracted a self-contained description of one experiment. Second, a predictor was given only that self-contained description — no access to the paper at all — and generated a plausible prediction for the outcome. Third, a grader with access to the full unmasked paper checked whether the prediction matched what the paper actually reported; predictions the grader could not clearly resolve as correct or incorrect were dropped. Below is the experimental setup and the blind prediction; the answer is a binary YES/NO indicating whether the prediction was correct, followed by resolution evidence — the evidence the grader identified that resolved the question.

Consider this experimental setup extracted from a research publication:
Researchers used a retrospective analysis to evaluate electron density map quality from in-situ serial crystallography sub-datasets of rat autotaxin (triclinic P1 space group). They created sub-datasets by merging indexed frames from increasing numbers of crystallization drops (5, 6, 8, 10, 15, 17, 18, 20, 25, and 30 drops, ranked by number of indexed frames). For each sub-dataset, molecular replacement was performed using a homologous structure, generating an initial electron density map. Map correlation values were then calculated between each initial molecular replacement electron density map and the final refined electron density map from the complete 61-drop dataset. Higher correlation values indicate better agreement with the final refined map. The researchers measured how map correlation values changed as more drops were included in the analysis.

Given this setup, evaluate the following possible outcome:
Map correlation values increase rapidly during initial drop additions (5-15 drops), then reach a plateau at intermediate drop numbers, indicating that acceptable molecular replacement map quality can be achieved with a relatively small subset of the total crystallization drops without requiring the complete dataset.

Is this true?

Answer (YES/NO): YES